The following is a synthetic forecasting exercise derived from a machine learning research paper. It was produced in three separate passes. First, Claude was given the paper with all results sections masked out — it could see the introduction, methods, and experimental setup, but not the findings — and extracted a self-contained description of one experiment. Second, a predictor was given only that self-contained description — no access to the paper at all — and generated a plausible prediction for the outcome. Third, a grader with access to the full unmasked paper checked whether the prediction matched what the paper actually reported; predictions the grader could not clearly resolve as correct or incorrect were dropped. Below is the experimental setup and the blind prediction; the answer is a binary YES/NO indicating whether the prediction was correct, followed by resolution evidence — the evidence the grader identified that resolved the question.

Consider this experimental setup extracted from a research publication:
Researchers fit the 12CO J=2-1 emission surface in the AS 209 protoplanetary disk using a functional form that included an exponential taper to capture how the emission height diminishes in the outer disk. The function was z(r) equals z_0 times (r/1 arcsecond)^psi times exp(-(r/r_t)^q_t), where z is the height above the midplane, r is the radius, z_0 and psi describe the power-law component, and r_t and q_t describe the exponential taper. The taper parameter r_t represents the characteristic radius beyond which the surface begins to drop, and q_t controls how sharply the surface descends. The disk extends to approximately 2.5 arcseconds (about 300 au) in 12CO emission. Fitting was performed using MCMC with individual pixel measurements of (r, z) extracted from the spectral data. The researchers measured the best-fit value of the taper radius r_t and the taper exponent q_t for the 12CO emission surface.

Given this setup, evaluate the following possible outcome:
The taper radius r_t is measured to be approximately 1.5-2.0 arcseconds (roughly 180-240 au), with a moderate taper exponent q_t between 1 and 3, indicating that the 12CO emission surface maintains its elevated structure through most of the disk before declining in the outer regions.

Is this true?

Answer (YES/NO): NO